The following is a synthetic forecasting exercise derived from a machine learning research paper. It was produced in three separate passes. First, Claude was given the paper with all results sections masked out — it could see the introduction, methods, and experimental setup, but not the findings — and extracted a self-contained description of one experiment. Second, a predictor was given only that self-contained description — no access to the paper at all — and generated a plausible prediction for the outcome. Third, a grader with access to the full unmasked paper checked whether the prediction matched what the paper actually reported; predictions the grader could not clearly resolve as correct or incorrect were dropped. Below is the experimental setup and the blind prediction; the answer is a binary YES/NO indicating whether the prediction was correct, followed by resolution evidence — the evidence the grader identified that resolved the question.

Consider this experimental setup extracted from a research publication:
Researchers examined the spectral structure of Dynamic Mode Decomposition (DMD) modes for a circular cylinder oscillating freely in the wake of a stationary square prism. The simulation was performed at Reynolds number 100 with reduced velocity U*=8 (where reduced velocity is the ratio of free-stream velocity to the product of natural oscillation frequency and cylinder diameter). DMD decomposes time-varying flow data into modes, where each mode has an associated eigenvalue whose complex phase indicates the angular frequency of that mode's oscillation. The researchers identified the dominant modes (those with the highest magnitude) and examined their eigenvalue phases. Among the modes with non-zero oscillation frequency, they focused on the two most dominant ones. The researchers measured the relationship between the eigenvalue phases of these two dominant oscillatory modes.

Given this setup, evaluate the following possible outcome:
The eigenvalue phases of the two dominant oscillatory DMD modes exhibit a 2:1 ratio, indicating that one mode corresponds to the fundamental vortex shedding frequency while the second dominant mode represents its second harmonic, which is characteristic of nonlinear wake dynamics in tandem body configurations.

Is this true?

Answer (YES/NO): YES